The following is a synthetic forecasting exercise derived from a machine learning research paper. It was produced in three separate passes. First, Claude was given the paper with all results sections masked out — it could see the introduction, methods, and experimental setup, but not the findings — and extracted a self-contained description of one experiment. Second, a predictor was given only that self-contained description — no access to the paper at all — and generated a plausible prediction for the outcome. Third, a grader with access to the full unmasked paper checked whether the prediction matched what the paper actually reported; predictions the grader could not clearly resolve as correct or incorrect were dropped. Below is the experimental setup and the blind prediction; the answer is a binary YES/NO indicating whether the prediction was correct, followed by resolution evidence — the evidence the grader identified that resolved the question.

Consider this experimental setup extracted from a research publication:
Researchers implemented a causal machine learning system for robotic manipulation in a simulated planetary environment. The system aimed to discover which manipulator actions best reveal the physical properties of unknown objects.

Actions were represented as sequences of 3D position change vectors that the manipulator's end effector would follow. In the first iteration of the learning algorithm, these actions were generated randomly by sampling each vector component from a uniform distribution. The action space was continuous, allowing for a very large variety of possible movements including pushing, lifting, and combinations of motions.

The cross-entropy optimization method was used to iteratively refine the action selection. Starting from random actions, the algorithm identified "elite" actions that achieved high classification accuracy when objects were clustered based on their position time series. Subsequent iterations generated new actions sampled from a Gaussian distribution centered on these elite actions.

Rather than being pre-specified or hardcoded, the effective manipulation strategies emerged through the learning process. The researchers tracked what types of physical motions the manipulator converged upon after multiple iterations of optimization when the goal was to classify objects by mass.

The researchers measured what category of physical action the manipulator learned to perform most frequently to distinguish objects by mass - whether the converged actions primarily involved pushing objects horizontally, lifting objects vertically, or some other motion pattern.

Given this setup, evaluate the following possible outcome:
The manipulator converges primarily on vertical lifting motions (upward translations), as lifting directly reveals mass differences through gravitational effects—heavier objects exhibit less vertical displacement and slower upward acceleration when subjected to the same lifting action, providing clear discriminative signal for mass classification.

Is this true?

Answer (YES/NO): NO